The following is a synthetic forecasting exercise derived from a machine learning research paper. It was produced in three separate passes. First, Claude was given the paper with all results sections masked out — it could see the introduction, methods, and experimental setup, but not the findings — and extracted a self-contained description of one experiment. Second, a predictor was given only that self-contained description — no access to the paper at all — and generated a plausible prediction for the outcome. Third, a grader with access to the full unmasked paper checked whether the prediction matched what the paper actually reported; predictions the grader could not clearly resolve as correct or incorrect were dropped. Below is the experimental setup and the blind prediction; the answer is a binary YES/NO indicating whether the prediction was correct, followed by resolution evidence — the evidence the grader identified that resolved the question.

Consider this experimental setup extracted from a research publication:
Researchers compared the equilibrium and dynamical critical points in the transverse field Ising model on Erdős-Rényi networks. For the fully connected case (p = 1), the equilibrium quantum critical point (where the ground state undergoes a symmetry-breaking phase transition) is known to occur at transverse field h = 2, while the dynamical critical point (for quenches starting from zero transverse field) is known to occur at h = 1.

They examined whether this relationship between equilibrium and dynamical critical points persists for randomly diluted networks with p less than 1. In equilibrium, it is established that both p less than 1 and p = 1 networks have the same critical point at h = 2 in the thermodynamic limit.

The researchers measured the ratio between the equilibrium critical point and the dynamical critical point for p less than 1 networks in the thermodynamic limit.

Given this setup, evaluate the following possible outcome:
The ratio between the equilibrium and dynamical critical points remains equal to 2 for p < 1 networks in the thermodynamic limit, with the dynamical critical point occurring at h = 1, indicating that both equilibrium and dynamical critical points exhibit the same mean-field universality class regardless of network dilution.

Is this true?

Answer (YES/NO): YES